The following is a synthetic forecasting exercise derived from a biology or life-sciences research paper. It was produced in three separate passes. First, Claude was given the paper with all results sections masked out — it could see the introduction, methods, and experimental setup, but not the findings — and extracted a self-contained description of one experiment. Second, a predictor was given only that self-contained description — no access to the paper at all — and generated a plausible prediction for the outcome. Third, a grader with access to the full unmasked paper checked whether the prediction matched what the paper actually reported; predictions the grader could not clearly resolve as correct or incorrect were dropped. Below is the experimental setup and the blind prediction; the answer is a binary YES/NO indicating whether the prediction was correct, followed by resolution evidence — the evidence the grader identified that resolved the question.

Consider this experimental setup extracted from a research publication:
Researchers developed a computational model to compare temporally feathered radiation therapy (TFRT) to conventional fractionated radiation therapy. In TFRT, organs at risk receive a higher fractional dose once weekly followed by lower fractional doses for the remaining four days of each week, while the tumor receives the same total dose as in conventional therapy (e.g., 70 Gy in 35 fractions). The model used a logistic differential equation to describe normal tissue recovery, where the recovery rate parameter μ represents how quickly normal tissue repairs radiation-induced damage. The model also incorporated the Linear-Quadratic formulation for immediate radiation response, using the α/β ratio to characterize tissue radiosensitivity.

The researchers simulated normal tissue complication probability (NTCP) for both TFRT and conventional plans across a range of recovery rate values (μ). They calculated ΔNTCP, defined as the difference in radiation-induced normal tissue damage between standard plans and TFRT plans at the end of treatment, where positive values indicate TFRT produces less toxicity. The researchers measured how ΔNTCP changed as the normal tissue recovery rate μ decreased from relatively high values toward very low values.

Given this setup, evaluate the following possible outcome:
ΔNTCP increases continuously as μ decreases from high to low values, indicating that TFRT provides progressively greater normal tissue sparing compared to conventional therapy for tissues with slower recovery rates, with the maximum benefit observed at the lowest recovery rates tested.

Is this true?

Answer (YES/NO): NO